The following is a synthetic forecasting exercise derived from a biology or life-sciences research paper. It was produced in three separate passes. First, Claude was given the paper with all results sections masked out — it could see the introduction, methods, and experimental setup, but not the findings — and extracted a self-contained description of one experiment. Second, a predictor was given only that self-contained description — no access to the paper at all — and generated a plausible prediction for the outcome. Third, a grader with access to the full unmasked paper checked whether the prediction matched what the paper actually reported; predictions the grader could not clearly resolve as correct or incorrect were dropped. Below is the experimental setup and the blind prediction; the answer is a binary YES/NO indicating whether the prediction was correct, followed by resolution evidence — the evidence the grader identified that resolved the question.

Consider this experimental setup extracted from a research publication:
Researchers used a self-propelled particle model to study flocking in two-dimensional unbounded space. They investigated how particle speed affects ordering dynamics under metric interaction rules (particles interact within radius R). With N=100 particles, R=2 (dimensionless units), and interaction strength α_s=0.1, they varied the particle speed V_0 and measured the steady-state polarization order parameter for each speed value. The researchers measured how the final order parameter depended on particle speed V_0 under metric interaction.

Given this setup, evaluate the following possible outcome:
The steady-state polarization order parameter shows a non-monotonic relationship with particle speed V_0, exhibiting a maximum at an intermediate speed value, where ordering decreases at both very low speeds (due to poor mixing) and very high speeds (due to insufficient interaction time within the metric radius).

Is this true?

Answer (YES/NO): NO